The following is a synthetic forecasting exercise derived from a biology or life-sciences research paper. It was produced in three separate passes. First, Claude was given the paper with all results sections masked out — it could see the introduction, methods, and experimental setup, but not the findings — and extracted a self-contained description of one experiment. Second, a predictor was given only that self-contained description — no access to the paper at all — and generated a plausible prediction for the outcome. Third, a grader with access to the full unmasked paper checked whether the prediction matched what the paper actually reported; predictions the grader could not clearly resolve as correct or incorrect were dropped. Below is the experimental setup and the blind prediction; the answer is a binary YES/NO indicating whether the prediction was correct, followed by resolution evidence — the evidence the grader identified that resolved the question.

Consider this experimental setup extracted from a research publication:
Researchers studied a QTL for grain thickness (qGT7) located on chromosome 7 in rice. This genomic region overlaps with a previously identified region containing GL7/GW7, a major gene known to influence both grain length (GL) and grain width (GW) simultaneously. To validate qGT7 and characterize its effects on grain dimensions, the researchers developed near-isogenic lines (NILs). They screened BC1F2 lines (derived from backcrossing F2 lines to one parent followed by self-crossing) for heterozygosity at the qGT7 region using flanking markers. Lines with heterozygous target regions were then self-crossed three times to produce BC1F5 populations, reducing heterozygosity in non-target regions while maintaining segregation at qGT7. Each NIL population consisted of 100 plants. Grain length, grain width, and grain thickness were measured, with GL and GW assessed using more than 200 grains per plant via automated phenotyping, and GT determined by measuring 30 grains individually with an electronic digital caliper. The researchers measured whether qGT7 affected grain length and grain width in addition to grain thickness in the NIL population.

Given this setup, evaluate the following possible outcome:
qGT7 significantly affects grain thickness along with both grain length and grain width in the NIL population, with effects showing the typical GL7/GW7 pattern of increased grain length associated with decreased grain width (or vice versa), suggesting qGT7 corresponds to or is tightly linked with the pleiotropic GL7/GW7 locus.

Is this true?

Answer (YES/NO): NO